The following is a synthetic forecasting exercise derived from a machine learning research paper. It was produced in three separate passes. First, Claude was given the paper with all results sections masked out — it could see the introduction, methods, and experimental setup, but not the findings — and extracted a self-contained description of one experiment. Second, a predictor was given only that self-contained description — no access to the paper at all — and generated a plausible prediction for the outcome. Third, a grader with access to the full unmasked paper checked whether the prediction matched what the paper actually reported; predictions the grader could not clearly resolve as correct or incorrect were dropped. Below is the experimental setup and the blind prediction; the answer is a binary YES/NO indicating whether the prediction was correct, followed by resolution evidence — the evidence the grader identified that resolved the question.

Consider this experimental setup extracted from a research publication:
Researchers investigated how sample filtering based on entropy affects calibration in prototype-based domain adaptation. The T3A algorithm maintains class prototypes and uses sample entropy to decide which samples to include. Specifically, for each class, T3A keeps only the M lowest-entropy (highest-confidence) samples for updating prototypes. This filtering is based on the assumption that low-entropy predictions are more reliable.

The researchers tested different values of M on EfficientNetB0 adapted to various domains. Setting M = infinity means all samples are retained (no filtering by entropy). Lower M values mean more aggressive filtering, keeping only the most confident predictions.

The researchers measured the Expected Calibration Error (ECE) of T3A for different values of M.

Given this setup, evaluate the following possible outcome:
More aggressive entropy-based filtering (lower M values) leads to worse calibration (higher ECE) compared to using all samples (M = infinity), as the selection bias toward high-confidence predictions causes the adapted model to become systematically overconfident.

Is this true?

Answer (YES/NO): YES